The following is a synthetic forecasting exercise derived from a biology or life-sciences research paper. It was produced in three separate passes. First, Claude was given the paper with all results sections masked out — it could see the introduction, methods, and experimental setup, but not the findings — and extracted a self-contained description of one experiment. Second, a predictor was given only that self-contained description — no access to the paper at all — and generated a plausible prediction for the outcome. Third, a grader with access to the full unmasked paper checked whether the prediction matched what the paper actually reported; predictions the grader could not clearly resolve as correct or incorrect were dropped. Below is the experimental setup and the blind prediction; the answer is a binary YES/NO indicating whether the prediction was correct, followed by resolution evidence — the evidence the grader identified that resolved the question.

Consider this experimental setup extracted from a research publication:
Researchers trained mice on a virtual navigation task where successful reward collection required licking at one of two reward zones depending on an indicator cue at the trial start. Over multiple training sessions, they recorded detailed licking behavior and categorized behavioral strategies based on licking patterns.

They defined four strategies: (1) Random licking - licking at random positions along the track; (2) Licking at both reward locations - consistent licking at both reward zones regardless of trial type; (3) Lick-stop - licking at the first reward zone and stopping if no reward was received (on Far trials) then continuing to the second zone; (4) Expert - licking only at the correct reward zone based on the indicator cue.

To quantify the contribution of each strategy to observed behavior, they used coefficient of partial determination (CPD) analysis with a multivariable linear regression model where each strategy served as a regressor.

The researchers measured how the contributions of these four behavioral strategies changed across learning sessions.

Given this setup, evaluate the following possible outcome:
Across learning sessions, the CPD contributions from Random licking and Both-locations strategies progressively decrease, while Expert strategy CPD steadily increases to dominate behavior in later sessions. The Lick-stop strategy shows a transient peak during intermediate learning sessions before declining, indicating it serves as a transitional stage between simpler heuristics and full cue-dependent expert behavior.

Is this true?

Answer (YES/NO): YES